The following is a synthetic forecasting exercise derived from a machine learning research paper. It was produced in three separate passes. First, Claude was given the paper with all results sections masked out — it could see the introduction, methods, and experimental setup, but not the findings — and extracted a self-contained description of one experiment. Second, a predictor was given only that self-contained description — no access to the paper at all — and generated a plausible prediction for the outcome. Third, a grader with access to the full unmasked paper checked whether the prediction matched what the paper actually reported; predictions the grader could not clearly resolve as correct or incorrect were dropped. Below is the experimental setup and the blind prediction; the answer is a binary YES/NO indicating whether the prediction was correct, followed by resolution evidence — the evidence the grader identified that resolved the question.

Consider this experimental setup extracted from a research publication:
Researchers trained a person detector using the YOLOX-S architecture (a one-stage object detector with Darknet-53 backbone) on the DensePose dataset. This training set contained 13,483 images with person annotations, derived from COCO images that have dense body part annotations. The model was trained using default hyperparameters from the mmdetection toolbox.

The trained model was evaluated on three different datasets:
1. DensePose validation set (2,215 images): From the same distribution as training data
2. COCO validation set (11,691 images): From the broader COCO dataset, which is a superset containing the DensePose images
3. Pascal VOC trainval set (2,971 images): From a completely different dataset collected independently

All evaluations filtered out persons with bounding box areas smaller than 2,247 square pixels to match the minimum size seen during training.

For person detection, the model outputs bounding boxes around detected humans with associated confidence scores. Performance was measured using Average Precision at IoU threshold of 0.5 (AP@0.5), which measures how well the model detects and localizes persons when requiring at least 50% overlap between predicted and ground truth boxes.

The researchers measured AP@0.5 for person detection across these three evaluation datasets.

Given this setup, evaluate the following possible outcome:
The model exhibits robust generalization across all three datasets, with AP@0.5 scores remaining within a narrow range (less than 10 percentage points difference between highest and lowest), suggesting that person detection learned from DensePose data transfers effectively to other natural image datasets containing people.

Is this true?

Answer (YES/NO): NO